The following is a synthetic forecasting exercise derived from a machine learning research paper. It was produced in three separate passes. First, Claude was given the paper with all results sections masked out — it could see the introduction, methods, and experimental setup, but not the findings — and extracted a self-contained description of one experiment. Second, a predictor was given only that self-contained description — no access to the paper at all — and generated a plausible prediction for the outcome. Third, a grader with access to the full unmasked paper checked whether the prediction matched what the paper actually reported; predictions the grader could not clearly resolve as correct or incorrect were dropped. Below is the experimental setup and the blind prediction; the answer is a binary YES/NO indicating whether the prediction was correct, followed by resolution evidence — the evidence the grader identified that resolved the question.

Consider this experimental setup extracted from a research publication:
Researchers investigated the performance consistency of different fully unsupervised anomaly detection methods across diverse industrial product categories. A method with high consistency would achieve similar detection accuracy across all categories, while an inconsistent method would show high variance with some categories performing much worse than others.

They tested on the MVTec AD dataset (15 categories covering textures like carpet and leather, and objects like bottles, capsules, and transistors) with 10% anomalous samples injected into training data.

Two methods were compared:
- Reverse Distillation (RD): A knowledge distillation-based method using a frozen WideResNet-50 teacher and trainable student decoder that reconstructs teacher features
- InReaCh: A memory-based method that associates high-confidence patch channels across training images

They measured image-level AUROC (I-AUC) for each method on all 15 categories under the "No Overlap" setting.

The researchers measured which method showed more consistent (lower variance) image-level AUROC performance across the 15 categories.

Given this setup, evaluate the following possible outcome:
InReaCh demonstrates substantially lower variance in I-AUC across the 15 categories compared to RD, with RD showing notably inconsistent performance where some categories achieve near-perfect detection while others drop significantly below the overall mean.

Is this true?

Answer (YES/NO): NO